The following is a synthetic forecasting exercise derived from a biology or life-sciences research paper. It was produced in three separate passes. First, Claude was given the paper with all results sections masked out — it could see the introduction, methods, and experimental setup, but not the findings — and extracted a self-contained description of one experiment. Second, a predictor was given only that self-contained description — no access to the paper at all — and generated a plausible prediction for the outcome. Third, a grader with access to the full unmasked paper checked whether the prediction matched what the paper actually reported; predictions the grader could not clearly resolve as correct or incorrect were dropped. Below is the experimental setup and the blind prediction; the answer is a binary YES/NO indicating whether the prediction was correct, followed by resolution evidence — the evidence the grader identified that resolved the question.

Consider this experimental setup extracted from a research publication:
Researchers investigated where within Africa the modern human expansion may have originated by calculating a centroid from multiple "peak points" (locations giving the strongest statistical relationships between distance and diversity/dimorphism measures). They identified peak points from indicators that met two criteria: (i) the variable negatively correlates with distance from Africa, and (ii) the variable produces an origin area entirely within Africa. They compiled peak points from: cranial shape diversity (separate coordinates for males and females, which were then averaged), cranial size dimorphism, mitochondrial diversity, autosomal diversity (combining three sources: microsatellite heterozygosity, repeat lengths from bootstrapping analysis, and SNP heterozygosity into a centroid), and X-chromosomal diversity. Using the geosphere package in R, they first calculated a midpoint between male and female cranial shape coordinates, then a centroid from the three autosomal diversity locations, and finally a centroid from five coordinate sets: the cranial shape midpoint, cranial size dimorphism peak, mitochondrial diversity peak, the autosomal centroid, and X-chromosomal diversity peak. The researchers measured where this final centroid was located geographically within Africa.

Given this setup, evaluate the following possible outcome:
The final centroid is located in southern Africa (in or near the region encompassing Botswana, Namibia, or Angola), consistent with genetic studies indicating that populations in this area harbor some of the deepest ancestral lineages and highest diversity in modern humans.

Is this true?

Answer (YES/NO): YES